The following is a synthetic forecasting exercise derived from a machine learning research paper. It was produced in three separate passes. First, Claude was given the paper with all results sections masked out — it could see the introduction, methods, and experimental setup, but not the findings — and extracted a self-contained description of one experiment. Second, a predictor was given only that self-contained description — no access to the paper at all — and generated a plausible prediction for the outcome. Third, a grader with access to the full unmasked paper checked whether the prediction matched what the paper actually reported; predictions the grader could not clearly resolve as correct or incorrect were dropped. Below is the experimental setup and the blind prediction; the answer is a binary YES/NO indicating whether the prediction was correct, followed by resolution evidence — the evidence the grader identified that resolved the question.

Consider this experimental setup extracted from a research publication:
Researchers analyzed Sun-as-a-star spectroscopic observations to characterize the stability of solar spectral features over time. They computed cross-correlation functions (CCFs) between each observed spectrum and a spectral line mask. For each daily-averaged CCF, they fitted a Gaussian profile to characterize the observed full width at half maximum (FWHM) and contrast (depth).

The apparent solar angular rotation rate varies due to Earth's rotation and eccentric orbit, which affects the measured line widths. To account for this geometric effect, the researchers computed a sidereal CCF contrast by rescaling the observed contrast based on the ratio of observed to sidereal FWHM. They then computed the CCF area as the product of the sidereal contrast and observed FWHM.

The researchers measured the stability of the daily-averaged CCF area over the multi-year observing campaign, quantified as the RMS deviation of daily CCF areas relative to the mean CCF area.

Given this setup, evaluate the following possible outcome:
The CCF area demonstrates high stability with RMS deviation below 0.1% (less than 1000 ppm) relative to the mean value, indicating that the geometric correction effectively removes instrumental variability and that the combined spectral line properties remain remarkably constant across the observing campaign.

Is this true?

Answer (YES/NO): YES